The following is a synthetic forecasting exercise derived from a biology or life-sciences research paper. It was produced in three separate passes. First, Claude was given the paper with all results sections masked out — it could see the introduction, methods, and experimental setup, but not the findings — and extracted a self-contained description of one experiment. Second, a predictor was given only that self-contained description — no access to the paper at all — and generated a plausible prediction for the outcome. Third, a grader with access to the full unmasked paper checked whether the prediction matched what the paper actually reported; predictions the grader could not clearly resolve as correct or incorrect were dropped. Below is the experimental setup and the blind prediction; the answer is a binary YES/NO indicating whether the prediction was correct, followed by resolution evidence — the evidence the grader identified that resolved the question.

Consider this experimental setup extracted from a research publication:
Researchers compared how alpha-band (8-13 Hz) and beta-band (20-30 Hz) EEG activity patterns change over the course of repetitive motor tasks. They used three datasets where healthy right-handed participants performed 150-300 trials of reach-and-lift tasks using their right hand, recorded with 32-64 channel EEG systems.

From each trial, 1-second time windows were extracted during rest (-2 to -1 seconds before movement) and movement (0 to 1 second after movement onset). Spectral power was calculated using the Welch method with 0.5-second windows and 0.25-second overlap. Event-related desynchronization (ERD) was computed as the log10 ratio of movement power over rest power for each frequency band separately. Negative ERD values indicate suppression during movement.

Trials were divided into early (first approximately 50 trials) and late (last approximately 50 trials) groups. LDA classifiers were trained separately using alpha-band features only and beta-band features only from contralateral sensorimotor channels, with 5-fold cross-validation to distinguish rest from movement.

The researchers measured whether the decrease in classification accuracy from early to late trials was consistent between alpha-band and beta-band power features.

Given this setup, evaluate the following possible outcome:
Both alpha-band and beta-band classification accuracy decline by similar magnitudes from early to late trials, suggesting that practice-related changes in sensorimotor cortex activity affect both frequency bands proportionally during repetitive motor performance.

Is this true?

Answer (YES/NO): NO